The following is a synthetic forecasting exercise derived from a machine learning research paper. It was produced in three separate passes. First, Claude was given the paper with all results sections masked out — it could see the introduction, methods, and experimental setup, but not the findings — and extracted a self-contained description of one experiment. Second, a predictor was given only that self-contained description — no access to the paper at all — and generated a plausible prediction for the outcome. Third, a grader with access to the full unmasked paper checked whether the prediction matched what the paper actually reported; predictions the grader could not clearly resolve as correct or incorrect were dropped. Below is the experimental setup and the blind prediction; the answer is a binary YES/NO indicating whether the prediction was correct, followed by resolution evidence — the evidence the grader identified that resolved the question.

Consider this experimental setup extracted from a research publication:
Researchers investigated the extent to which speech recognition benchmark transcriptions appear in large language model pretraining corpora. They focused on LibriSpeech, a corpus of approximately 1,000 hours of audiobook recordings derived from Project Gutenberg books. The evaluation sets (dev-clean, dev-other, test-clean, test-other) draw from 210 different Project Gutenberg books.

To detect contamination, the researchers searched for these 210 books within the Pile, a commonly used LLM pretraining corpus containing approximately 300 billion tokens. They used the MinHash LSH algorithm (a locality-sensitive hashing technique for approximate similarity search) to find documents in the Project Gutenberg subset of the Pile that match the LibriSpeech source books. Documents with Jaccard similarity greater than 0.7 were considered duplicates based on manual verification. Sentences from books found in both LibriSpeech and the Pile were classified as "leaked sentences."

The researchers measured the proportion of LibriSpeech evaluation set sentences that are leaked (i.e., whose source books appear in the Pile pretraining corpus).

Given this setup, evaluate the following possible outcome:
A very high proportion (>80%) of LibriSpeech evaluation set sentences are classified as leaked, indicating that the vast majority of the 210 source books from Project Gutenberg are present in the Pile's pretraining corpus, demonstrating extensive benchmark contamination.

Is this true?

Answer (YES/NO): NO